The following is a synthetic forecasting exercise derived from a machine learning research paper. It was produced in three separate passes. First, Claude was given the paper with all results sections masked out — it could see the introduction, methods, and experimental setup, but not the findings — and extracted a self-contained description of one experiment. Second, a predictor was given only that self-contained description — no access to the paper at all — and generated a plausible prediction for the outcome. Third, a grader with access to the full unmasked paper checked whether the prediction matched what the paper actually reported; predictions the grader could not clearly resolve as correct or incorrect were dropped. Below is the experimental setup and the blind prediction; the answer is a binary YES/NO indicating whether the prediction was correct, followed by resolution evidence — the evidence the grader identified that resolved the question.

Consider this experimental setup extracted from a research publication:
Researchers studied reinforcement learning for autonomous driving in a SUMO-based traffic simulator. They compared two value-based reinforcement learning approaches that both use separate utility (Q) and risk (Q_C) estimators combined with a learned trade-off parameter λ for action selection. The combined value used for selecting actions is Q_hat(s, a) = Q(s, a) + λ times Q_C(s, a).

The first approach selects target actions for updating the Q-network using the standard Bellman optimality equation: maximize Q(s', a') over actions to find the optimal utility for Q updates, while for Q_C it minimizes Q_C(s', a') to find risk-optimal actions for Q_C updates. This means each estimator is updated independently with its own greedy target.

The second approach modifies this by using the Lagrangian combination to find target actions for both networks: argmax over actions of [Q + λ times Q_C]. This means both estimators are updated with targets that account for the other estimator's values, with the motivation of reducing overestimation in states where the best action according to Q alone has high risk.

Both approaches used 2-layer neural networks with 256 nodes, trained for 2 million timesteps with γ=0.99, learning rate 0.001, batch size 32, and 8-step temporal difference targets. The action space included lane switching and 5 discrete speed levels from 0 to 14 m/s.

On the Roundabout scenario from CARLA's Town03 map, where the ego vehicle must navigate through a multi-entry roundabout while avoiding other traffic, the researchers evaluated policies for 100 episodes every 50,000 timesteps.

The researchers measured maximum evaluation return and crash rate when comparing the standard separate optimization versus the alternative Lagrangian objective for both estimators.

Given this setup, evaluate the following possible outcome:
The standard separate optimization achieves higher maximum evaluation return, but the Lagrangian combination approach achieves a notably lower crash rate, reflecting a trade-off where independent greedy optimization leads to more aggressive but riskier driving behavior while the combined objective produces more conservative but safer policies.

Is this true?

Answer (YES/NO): NO